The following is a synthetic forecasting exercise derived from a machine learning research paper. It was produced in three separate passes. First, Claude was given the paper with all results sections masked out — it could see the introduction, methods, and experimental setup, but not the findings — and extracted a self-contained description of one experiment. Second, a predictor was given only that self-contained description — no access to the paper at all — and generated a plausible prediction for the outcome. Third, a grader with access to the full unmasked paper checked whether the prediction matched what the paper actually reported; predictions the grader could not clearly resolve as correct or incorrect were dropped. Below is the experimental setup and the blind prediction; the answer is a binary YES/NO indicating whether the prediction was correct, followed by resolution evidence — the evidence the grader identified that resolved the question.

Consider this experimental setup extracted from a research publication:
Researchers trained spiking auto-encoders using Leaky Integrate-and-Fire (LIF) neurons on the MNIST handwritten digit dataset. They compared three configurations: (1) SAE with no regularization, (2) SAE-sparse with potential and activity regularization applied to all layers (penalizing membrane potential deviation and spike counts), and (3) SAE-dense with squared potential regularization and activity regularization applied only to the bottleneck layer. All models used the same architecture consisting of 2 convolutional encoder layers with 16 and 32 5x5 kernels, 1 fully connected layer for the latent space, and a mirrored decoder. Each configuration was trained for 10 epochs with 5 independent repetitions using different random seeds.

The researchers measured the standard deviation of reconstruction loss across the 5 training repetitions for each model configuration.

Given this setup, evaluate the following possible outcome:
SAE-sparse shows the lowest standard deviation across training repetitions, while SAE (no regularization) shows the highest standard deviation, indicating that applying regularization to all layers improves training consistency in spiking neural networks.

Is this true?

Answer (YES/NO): NO